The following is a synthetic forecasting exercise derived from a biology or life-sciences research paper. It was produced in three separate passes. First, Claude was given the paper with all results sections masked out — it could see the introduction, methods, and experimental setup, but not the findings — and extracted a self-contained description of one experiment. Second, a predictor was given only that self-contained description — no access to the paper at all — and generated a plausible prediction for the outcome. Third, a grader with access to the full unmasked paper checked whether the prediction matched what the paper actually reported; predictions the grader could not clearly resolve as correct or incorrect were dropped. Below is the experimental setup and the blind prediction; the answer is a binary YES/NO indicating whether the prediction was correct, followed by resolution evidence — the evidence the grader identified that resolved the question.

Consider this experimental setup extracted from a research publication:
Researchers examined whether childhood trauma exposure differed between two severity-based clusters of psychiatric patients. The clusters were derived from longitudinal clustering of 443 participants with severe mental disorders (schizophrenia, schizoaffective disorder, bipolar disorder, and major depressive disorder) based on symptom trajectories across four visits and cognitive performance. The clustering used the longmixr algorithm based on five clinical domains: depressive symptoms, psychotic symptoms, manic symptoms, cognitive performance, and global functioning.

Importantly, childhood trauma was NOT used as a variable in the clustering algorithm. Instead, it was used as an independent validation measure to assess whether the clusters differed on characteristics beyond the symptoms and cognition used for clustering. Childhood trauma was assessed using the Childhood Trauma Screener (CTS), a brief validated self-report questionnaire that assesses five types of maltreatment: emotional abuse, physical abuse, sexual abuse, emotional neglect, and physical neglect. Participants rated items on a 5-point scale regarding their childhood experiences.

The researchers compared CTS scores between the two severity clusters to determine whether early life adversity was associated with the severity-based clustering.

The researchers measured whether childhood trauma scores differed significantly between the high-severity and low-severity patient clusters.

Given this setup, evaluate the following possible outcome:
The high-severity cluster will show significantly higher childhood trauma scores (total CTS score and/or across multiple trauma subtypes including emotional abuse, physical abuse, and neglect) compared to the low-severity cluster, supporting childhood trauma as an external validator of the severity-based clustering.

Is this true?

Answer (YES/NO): NO